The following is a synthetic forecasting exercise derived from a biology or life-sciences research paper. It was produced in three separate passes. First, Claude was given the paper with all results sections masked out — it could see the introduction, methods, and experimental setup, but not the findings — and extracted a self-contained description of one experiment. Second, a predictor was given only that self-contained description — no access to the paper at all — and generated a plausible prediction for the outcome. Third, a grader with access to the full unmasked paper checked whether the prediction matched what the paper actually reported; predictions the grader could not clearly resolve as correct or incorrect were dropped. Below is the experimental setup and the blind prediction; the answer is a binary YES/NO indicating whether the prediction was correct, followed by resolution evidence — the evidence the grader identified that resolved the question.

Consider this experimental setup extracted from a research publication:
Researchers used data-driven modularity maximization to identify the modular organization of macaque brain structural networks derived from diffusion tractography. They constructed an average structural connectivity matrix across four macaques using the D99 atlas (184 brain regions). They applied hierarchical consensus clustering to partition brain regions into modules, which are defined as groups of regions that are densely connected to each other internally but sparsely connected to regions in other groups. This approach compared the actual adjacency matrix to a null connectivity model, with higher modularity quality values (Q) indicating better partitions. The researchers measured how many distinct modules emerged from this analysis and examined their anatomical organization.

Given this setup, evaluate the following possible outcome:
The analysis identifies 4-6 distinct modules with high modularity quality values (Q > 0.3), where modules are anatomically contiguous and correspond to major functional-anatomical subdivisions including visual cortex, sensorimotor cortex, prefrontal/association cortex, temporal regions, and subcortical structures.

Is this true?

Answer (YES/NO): NO